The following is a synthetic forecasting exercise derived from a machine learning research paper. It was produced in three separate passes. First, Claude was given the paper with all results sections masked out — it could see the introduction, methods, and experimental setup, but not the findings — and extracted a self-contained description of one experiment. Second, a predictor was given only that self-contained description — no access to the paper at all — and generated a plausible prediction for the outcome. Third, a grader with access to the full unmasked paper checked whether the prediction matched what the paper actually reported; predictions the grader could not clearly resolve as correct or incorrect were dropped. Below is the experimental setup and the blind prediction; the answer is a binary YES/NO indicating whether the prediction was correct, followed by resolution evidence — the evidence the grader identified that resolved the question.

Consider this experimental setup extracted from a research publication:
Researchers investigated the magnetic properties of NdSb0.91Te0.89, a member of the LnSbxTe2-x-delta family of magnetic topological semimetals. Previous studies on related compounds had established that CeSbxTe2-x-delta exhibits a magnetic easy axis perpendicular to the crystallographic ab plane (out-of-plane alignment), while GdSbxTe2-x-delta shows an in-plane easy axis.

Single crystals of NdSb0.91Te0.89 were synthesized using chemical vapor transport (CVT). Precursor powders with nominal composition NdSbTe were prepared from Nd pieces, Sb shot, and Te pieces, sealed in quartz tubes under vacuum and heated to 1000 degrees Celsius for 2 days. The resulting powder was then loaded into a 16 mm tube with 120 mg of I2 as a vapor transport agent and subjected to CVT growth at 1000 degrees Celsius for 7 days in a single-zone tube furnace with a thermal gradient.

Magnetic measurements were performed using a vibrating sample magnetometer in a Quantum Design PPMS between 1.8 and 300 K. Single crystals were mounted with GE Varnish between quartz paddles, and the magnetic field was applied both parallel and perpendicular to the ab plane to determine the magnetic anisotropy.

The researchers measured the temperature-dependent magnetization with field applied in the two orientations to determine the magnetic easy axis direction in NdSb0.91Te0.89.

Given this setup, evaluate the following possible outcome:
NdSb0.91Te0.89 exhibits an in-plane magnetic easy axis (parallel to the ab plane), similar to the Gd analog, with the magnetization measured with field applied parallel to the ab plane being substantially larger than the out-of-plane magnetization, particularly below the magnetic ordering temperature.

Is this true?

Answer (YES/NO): YES